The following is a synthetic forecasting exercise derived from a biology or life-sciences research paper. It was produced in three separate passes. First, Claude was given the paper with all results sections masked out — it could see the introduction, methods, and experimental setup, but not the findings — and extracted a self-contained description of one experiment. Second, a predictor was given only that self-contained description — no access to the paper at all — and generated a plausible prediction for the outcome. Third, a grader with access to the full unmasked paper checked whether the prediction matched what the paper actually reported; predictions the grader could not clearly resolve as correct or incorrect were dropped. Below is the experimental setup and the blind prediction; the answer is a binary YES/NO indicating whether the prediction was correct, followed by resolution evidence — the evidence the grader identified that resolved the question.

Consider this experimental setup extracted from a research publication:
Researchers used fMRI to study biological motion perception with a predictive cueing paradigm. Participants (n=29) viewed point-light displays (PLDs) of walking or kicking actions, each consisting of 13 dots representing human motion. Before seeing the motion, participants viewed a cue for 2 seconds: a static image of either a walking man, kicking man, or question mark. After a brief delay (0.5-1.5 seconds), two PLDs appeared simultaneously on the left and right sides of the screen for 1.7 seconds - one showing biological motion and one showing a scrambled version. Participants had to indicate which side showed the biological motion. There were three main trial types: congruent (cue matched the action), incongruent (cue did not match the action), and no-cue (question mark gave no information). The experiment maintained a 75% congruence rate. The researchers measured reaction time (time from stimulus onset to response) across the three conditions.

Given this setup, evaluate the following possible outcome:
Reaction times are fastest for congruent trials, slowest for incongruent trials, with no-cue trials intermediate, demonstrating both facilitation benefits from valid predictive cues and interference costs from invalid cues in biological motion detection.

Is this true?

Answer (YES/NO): NO